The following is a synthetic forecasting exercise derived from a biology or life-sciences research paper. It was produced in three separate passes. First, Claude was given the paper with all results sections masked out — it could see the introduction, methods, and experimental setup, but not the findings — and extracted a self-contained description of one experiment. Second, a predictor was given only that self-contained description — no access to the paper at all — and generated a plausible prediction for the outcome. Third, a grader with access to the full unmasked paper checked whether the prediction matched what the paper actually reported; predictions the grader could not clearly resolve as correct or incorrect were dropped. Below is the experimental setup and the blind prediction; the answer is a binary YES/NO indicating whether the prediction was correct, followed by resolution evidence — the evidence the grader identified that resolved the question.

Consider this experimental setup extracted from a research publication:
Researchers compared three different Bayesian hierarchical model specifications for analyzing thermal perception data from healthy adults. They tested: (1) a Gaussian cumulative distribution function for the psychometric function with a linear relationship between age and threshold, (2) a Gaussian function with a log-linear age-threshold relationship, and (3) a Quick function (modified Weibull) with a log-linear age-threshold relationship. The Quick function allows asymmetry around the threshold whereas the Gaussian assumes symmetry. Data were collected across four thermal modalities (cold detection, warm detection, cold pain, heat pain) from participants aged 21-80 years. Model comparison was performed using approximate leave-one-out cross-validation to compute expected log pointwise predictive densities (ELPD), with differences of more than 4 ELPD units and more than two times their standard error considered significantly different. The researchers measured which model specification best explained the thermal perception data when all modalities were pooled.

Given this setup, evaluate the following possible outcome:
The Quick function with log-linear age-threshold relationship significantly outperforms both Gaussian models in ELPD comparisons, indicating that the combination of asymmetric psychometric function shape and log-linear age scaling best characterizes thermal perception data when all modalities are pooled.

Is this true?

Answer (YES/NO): NO